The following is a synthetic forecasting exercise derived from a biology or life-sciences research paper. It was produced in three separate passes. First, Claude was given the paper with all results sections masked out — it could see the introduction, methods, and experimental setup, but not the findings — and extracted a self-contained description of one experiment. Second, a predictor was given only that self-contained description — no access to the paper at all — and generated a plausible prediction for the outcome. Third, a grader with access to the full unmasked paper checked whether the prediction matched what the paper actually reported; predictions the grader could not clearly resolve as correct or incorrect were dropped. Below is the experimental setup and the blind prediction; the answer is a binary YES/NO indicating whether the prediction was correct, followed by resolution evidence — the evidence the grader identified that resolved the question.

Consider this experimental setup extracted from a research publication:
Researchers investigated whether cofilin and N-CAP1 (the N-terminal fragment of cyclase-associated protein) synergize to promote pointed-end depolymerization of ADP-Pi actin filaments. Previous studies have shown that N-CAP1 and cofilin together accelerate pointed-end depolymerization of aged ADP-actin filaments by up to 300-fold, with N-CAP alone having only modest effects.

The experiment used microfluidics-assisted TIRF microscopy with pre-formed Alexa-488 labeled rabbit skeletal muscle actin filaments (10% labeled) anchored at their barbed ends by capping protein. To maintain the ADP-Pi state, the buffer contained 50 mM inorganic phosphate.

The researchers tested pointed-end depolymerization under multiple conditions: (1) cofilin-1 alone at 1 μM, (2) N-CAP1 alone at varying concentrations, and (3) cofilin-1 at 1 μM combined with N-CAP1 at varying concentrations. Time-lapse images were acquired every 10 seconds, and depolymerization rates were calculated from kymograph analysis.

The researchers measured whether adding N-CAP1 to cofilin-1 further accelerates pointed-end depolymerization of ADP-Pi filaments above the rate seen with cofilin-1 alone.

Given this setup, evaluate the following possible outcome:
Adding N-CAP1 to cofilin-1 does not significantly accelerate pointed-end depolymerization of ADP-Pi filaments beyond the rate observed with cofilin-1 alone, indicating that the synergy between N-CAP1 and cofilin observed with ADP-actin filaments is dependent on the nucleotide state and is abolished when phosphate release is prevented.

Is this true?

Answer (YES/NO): NO